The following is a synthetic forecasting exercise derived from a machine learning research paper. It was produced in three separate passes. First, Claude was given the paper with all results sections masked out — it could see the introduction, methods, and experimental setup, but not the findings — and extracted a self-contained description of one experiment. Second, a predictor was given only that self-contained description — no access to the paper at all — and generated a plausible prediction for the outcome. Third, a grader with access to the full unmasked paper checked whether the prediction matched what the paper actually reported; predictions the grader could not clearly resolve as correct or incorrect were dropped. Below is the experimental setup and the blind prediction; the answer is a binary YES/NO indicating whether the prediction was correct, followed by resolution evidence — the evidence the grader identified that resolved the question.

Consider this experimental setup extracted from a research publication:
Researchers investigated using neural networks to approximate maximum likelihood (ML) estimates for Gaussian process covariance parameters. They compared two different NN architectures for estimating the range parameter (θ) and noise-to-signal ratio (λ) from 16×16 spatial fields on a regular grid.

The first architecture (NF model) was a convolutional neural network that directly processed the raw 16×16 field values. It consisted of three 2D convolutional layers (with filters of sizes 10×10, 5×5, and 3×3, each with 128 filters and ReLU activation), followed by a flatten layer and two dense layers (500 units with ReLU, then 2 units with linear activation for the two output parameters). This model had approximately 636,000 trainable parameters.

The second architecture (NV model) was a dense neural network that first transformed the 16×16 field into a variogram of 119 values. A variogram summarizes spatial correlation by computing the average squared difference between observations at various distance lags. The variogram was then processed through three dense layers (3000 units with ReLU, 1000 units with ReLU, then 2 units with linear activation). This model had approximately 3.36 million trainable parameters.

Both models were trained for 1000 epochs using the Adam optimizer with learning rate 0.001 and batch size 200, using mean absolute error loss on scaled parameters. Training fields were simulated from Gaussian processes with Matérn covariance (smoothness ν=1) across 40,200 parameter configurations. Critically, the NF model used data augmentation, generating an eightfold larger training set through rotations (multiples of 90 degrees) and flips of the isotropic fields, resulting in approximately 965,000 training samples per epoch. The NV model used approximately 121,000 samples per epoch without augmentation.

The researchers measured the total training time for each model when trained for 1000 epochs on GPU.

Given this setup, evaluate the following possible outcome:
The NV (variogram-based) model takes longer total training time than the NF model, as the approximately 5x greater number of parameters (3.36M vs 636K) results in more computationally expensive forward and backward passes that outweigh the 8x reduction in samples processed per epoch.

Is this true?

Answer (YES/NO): NO